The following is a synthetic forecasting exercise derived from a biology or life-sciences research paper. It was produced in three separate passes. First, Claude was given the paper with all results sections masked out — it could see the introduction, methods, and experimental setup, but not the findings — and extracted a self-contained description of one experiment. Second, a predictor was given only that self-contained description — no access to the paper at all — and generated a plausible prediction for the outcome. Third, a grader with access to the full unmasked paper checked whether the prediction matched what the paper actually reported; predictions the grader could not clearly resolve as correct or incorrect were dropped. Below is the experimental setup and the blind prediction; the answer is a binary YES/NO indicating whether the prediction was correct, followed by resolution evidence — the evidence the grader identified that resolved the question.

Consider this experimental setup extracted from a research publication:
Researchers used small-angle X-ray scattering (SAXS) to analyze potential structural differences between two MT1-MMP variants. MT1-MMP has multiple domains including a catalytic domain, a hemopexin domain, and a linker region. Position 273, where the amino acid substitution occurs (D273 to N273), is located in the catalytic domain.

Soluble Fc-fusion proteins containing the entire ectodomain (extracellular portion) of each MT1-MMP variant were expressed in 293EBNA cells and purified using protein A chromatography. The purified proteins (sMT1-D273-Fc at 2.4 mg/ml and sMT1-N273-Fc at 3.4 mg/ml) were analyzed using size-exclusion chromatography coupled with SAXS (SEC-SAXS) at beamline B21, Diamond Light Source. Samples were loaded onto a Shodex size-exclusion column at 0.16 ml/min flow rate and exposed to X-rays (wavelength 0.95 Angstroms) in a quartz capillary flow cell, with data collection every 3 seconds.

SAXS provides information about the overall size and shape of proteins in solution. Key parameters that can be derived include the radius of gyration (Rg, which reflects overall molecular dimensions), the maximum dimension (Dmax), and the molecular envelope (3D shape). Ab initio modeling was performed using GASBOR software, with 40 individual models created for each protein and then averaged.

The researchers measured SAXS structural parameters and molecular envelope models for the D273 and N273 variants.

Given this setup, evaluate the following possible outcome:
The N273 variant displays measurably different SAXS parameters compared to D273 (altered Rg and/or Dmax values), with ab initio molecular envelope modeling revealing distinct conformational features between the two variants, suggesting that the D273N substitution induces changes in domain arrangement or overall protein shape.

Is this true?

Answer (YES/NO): NO